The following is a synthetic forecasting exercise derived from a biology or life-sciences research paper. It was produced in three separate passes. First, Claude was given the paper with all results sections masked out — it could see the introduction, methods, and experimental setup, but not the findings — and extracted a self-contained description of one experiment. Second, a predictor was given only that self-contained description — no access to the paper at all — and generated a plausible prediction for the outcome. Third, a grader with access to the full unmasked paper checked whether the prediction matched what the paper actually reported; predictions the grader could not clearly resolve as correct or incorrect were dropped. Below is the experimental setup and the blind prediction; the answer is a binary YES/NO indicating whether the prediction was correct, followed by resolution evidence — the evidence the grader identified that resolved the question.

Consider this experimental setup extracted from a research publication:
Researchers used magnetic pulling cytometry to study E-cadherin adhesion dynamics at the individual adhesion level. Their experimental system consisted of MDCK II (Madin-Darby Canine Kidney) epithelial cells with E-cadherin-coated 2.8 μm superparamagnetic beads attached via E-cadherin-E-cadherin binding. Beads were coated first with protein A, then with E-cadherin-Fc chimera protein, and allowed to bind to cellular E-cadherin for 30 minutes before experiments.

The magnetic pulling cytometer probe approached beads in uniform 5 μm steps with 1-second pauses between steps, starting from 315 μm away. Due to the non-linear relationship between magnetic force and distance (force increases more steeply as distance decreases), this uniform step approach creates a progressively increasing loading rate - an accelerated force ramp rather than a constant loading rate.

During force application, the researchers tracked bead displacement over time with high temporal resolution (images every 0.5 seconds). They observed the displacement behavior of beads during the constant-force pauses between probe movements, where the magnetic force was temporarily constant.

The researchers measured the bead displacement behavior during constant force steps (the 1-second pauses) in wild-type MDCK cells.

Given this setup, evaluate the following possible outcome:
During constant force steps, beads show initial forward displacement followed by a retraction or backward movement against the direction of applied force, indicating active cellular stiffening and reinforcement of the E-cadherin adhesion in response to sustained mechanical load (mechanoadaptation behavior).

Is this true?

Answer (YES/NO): NO